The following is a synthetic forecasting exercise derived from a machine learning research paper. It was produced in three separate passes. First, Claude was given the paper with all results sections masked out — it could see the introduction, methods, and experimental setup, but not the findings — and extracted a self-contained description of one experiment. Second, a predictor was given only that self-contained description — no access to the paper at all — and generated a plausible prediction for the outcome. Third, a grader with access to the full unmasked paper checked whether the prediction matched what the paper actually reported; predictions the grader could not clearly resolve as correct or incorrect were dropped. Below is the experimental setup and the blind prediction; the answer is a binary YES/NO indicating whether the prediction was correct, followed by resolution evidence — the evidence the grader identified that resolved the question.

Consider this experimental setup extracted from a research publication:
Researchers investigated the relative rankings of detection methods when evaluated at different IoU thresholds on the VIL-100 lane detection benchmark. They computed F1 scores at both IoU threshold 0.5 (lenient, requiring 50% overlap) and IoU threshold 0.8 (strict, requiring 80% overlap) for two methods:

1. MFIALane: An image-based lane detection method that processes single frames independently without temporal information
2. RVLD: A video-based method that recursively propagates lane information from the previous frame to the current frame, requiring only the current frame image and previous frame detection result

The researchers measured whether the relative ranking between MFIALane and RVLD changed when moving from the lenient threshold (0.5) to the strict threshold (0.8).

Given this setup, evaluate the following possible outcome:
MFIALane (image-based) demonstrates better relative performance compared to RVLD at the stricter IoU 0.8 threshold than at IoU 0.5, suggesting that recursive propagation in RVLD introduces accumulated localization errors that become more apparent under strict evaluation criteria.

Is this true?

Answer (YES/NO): NO